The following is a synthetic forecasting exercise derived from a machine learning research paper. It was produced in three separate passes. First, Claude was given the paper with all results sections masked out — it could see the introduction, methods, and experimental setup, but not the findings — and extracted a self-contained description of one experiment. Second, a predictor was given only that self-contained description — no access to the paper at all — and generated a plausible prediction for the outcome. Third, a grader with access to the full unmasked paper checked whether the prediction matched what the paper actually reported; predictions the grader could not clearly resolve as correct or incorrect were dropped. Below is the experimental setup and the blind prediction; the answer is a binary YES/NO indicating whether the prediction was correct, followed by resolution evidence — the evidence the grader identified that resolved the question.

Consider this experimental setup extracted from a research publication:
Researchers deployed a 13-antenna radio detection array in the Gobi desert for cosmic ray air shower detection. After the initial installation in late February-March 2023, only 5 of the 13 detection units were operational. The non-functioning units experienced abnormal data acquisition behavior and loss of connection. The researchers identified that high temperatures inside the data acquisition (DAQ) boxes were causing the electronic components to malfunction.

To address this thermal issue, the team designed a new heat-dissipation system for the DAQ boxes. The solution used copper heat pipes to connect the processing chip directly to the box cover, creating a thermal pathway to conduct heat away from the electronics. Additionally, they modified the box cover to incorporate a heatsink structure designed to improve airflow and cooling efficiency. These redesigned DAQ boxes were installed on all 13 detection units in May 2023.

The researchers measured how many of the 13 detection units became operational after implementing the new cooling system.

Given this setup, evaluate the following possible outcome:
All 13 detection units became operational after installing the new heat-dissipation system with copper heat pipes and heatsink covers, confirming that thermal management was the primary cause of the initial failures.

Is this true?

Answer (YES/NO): YES